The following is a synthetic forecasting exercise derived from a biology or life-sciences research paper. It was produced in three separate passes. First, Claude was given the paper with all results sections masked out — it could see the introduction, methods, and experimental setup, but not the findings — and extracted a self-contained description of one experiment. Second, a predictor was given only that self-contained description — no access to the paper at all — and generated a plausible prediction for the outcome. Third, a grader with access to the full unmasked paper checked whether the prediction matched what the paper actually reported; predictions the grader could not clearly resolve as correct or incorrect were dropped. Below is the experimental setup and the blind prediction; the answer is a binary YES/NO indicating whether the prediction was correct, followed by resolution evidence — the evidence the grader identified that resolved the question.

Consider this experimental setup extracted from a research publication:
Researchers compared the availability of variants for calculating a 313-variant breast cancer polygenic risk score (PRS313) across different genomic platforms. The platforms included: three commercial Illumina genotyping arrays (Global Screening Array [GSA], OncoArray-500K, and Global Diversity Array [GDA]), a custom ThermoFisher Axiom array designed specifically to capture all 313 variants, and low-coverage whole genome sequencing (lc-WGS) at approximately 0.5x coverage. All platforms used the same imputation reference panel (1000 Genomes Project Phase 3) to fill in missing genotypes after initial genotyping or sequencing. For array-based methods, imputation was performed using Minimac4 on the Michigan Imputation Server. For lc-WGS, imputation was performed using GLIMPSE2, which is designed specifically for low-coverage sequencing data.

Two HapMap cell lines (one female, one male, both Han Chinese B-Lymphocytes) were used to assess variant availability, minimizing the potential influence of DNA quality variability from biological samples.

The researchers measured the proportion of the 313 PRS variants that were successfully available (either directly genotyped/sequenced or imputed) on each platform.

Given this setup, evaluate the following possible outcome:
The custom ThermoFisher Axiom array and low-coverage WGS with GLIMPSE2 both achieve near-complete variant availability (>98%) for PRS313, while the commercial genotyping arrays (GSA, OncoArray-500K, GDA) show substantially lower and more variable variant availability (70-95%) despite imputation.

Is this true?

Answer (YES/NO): NO